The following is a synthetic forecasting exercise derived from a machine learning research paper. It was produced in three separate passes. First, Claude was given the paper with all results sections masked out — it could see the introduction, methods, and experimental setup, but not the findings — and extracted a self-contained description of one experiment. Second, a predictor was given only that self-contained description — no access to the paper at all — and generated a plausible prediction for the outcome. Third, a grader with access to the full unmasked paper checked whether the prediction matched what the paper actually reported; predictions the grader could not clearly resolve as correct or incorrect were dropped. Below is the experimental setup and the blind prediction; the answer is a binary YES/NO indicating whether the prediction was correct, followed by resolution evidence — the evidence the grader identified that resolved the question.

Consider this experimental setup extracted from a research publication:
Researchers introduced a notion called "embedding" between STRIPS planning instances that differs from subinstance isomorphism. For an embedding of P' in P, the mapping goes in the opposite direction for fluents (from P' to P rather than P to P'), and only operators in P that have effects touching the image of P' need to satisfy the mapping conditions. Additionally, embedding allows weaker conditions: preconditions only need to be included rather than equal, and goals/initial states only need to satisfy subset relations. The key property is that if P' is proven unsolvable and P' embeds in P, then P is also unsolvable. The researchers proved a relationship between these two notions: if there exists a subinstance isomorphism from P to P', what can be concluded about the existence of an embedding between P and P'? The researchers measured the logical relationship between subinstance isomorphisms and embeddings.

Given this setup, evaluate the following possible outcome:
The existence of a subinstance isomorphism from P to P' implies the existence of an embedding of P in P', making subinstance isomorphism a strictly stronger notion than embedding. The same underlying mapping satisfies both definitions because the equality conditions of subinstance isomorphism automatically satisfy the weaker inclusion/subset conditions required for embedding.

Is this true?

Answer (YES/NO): NO